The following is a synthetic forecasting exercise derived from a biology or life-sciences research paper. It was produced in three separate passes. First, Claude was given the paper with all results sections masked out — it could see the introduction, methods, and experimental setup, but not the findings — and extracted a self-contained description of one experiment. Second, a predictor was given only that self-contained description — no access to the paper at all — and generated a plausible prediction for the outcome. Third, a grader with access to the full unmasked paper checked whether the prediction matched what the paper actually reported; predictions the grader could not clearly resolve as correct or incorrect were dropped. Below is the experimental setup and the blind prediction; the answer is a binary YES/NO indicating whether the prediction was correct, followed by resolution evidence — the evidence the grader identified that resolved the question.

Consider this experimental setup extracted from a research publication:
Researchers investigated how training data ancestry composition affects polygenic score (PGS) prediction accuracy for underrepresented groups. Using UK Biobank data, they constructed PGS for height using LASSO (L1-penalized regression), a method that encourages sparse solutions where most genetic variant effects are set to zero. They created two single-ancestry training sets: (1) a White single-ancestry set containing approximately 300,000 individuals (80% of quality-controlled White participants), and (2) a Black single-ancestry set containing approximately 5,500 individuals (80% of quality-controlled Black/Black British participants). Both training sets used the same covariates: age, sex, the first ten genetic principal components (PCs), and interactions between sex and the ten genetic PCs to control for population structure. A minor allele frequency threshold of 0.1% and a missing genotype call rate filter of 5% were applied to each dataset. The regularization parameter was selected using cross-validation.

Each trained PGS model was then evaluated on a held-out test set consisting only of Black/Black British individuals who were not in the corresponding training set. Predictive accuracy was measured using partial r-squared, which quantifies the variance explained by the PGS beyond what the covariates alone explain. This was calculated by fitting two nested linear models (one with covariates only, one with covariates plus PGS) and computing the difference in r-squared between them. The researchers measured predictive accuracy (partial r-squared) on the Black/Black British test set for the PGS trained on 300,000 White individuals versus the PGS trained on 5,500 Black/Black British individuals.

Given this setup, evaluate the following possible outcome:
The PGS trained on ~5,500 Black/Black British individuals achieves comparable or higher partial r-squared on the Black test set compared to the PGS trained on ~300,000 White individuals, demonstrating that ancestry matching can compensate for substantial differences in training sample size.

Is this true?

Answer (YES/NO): NO